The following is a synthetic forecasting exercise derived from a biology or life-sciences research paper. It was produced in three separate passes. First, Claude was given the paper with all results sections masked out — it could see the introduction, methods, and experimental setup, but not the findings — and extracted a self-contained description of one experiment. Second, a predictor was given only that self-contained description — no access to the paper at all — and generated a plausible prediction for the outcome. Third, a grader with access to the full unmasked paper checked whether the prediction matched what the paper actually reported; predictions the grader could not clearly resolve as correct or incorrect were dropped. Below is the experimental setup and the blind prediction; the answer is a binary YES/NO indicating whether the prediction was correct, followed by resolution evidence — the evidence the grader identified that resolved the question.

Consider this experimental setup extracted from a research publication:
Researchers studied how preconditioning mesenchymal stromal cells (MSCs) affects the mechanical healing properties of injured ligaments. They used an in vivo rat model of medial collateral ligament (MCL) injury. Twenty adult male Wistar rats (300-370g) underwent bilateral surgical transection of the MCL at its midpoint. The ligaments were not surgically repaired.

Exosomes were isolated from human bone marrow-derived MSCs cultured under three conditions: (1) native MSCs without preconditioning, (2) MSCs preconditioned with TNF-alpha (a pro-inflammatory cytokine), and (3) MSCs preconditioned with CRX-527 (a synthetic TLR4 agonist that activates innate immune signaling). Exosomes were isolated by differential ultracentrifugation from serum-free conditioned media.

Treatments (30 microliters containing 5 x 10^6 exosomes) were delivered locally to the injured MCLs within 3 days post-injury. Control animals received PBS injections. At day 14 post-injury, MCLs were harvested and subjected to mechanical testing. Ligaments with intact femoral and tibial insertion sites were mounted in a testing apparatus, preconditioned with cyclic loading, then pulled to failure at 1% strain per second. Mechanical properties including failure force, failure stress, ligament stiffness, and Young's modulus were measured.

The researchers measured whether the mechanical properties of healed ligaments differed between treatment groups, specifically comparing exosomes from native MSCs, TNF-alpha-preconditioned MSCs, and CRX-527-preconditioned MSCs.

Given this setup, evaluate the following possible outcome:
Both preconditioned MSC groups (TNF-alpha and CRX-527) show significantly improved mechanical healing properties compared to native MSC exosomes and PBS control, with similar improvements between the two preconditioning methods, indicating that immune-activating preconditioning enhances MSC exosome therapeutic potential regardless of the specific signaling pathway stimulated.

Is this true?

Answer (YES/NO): NO